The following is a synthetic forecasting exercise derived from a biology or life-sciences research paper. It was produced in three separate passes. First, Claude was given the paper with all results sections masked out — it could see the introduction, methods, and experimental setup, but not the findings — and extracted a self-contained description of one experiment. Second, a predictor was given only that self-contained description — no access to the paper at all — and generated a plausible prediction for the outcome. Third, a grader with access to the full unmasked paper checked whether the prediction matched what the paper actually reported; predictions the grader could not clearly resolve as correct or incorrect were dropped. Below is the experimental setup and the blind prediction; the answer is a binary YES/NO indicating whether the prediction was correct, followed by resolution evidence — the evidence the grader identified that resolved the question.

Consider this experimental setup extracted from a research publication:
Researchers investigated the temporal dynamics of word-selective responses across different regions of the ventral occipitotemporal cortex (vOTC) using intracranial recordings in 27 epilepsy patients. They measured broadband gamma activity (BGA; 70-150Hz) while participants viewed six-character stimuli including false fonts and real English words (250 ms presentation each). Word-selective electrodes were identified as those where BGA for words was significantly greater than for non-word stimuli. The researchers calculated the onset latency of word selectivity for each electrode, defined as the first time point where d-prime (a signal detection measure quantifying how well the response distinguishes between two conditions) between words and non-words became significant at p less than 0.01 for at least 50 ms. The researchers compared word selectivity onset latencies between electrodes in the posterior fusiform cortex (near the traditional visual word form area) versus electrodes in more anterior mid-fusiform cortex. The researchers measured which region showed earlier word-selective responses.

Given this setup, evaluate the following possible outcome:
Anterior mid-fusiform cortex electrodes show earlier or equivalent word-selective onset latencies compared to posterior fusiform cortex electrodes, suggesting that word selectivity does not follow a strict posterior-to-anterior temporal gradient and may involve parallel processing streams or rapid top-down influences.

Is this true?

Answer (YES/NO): YES